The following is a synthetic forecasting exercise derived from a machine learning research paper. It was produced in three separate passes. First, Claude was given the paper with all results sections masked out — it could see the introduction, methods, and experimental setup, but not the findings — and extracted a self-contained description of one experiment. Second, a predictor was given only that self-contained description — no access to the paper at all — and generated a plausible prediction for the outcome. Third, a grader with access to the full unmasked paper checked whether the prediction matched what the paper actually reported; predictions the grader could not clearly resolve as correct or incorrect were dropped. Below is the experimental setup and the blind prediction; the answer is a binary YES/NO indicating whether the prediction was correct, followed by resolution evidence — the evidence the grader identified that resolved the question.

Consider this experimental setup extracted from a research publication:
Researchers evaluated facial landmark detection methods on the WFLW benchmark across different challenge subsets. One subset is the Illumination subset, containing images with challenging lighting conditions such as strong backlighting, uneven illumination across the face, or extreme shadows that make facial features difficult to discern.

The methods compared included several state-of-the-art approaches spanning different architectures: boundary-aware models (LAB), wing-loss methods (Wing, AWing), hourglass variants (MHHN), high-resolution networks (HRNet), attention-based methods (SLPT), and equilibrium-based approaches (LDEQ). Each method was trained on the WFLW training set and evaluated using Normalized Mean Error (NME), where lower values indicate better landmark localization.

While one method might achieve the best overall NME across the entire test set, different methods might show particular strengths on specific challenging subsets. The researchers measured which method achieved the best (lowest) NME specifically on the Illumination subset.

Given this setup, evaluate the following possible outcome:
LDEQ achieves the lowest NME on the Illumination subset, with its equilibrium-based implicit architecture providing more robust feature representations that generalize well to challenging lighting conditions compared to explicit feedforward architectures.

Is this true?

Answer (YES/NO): NO